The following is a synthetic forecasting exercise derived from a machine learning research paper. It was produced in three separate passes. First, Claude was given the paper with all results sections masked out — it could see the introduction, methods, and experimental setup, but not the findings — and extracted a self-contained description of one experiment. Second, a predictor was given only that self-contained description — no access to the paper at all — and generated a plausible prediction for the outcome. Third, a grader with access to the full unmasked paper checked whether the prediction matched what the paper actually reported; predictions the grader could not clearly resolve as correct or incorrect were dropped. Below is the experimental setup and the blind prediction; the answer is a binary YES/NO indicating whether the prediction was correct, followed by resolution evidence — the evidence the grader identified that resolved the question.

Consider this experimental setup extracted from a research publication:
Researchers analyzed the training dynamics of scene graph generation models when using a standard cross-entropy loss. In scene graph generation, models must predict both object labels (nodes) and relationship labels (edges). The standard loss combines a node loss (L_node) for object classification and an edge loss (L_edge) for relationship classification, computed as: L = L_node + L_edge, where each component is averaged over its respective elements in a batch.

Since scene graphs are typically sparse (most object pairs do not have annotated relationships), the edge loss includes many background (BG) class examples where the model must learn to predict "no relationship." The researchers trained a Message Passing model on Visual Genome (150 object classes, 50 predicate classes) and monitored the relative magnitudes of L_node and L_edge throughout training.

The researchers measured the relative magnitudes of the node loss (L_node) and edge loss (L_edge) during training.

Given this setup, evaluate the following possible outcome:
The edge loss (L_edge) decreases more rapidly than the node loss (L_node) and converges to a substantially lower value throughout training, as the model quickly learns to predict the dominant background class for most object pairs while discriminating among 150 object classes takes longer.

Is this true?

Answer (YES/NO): NO